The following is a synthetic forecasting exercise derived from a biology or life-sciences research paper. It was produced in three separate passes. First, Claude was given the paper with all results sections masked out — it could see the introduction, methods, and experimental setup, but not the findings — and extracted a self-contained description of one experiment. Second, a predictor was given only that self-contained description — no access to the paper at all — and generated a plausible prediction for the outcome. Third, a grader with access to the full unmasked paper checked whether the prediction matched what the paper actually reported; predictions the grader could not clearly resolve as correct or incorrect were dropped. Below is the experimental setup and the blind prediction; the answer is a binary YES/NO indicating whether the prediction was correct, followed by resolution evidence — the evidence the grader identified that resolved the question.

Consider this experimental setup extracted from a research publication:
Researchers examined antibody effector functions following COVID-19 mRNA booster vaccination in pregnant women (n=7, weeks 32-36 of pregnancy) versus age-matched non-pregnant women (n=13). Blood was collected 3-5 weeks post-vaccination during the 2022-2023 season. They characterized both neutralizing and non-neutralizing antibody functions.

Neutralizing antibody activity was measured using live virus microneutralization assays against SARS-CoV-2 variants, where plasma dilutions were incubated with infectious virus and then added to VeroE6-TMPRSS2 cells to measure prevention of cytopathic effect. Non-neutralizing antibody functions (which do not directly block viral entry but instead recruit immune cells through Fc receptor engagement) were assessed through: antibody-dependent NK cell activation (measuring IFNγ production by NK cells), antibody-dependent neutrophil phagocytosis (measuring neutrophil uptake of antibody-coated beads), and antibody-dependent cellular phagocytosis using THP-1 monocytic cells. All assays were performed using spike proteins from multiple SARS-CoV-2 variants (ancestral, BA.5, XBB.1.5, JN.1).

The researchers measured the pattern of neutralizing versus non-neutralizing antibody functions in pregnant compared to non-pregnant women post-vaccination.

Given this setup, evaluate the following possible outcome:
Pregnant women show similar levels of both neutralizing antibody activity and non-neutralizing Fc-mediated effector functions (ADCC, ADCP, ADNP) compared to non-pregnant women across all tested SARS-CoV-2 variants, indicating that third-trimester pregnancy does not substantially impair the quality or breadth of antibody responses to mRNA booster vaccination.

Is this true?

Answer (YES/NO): NO